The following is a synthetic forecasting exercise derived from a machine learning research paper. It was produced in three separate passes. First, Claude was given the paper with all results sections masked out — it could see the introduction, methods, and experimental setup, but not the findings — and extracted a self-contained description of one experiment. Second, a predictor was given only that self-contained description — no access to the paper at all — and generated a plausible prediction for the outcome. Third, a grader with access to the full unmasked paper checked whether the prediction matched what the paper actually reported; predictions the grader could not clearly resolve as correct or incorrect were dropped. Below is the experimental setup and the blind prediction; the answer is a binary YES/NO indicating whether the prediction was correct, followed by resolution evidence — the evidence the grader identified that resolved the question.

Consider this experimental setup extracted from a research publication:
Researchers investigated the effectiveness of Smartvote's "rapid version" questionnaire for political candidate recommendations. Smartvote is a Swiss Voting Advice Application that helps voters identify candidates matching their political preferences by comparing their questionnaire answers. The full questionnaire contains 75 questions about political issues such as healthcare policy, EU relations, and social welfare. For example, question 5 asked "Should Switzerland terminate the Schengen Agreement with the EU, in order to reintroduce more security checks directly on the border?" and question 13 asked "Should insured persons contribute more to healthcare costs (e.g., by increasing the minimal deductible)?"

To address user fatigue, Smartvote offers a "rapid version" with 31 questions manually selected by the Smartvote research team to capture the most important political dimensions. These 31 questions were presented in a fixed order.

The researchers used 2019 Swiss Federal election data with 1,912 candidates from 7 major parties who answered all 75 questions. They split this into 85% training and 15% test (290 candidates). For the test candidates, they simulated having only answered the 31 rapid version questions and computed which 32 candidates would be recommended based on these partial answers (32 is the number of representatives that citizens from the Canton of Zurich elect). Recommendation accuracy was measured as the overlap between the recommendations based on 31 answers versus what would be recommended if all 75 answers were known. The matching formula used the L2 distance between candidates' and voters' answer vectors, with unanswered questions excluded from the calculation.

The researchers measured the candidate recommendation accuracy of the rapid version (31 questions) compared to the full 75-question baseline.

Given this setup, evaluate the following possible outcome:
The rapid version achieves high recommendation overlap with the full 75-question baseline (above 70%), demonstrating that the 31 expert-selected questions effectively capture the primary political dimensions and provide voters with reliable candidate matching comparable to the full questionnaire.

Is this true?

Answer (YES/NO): NO